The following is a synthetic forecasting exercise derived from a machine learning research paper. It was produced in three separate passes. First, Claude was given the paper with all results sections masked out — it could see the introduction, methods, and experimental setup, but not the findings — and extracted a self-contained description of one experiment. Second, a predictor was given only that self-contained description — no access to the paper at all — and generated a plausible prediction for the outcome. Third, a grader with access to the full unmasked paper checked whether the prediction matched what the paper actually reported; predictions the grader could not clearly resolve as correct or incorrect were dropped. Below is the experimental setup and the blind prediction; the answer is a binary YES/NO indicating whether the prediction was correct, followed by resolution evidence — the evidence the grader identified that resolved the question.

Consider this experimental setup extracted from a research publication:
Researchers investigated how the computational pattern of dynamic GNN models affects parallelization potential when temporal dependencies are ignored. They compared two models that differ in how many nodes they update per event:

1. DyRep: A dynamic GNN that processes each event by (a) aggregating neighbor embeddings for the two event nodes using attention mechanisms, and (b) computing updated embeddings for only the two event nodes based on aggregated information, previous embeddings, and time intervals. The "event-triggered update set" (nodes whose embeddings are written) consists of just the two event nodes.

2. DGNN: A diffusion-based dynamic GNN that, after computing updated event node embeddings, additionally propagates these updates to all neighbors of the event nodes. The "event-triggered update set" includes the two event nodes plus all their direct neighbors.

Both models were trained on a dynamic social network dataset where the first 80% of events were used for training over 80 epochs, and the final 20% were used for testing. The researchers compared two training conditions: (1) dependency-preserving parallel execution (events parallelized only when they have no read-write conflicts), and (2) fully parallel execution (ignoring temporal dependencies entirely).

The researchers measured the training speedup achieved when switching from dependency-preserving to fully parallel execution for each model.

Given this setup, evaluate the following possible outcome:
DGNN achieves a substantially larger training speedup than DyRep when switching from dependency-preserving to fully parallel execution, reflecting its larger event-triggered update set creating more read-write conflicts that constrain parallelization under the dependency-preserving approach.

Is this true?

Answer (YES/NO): NO